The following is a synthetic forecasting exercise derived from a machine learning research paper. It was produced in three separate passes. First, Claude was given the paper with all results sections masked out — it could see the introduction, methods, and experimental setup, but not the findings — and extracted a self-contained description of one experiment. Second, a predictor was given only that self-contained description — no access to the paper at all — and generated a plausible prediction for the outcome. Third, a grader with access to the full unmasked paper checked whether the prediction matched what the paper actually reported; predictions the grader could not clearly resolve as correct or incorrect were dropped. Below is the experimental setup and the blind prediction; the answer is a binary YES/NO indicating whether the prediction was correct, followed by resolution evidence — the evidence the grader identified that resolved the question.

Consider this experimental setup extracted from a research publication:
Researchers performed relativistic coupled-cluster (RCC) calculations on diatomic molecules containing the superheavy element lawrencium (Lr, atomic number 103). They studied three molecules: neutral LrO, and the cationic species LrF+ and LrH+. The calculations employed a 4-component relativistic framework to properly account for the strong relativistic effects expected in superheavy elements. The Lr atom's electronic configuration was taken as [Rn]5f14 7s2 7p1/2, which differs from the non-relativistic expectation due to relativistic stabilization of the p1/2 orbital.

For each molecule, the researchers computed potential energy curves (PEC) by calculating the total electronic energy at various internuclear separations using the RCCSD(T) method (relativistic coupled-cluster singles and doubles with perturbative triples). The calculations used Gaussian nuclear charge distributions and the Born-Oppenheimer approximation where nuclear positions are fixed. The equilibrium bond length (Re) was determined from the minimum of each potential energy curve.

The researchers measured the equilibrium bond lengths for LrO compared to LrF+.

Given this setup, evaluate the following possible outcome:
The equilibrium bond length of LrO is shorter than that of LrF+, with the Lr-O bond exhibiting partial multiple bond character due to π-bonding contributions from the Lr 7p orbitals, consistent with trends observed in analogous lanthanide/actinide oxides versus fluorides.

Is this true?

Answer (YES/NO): YES